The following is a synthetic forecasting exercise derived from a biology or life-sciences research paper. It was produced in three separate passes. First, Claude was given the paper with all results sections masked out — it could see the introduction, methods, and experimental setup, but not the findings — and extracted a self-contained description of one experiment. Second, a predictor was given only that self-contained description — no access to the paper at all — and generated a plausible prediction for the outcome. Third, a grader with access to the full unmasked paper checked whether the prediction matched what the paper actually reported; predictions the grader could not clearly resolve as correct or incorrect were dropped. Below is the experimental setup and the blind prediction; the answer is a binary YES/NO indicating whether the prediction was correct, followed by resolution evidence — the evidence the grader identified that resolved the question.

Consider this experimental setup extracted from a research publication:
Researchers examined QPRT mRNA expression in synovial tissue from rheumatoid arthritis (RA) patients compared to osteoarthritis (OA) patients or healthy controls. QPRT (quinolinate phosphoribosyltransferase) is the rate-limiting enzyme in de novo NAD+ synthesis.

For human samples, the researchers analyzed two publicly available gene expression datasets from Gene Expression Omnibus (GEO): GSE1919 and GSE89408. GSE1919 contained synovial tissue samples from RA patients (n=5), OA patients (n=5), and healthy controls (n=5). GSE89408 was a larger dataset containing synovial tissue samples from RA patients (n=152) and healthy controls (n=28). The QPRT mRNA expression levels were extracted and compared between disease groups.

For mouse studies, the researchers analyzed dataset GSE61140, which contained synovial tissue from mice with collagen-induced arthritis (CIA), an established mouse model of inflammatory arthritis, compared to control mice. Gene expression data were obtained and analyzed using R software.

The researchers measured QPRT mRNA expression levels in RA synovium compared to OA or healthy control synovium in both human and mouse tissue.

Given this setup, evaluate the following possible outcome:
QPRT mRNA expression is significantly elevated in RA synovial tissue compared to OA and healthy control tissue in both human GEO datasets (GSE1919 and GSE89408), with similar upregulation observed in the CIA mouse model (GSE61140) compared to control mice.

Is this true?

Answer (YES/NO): NO